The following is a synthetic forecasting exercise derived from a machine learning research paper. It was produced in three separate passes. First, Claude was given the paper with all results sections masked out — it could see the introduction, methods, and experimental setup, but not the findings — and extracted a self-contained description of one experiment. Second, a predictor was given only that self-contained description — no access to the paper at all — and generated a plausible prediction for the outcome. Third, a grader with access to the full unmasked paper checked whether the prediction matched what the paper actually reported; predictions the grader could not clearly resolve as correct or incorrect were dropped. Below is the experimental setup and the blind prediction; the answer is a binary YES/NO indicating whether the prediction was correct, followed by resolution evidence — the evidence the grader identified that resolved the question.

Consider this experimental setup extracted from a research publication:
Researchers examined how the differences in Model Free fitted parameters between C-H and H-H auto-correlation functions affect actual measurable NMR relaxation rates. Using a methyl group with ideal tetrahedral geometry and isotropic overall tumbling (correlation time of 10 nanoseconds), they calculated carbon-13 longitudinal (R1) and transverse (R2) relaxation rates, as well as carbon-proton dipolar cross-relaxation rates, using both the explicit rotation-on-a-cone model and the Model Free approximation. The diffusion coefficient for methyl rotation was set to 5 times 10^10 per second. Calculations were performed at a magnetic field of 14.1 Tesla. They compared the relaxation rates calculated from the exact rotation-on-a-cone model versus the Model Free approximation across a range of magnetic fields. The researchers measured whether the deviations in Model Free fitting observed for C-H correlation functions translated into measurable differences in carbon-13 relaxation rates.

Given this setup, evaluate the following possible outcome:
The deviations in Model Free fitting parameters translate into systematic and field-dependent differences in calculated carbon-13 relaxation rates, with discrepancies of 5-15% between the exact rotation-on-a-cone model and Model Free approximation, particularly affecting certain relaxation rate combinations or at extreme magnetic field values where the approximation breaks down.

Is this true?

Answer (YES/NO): NO